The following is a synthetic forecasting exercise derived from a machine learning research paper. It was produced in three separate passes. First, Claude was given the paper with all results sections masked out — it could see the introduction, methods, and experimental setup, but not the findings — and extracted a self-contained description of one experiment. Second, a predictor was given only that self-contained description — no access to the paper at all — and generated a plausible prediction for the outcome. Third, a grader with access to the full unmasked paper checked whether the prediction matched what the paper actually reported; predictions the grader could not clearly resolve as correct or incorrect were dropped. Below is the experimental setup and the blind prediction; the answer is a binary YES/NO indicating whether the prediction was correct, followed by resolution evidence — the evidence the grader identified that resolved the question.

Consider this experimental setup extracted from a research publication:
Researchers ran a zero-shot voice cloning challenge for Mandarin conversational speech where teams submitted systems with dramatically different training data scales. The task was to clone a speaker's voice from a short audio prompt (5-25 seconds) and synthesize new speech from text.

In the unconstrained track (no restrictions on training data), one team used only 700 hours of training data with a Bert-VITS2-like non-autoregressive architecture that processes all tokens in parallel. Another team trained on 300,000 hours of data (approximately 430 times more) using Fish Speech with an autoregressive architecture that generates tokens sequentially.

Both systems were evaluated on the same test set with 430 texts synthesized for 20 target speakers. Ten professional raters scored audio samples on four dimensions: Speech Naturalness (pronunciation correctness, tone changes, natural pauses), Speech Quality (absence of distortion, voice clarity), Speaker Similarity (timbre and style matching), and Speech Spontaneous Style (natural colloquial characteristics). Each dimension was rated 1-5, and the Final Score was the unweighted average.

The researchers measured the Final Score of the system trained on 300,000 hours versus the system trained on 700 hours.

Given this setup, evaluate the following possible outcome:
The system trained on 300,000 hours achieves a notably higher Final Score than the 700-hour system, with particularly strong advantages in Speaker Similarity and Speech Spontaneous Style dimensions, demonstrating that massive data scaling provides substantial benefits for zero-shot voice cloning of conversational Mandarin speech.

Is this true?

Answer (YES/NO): NO